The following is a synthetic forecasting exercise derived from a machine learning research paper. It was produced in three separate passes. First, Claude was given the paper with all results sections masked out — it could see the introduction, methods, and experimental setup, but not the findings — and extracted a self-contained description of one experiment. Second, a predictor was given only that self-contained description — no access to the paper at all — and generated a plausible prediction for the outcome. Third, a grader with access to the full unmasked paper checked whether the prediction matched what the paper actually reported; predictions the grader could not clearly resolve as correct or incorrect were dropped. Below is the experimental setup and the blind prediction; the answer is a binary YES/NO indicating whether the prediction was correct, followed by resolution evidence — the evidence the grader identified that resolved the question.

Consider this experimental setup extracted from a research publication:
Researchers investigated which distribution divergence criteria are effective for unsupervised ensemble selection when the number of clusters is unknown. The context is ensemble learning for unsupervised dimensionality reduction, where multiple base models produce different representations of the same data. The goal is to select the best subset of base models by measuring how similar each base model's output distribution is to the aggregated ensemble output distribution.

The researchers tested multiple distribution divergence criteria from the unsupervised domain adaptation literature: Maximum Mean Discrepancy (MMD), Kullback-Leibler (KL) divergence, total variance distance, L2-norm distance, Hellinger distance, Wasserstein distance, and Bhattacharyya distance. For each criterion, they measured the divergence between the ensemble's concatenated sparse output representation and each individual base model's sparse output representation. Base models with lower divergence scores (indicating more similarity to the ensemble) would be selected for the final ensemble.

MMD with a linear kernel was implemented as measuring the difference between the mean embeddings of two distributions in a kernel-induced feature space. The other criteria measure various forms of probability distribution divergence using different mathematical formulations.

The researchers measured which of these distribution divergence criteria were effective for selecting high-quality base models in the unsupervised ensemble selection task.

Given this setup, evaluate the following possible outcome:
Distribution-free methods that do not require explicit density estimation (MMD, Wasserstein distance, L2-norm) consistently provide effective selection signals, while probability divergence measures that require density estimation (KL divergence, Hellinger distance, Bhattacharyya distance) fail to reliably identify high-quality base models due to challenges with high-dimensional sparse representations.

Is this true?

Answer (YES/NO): NO